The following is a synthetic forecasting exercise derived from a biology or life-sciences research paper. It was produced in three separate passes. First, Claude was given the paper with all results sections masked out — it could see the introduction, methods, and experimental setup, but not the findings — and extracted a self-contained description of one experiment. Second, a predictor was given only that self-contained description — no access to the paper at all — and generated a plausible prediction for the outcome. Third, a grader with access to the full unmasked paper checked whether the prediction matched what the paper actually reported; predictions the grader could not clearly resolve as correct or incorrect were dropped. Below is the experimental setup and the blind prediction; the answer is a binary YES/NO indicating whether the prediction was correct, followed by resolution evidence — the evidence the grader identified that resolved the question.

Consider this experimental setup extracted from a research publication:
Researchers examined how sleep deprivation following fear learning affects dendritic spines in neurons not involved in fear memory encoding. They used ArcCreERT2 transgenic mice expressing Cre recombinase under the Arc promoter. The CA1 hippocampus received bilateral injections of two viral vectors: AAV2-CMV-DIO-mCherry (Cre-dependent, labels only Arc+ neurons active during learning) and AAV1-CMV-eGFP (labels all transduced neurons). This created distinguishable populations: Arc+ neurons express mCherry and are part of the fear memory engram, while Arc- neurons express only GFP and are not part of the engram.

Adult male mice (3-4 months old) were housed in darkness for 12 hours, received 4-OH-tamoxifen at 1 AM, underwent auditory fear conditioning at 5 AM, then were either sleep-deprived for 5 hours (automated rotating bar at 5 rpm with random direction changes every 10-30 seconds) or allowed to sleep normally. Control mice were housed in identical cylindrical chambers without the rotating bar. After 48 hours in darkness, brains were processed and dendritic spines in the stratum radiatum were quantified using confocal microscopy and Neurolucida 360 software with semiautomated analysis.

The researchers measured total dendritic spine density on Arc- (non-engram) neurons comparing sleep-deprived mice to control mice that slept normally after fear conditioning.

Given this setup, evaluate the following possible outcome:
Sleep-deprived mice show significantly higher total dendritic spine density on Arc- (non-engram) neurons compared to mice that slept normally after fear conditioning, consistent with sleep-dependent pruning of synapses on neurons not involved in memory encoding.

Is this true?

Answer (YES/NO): NO